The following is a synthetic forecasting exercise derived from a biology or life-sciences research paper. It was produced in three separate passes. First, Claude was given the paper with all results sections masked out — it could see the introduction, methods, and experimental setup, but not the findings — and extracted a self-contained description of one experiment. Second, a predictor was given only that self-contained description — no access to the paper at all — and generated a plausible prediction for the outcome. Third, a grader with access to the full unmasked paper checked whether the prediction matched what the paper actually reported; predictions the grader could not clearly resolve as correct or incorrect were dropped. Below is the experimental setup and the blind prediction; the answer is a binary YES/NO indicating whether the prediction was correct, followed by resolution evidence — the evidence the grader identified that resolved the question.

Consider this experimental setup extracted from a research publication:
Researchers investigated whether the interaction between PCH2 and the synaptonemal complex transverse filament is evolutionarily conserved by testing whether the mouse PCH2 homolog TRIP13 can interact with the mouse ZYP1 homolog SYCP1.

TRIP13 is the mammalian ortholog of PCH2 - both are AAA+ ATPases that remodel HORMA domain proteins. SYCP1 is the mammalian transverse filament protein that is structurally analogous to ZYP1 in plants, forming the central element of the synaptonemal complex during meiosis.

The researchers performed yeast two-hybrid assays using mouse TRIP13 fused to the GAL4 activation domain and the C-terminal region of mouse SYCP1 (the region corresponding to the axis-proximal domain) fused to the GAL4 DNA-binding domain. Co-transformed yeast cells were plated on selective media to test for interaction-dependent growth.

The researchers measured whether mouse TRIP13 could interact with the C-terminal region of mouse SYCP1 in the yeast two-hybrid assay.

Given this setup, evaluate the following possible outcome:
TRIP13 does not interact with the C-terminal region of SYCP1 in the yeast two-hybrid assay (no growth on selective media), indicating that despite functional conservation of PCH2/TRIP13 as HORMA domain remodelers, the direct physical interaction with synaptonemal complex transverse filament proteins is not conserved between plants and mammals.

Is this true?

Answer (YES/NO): NO